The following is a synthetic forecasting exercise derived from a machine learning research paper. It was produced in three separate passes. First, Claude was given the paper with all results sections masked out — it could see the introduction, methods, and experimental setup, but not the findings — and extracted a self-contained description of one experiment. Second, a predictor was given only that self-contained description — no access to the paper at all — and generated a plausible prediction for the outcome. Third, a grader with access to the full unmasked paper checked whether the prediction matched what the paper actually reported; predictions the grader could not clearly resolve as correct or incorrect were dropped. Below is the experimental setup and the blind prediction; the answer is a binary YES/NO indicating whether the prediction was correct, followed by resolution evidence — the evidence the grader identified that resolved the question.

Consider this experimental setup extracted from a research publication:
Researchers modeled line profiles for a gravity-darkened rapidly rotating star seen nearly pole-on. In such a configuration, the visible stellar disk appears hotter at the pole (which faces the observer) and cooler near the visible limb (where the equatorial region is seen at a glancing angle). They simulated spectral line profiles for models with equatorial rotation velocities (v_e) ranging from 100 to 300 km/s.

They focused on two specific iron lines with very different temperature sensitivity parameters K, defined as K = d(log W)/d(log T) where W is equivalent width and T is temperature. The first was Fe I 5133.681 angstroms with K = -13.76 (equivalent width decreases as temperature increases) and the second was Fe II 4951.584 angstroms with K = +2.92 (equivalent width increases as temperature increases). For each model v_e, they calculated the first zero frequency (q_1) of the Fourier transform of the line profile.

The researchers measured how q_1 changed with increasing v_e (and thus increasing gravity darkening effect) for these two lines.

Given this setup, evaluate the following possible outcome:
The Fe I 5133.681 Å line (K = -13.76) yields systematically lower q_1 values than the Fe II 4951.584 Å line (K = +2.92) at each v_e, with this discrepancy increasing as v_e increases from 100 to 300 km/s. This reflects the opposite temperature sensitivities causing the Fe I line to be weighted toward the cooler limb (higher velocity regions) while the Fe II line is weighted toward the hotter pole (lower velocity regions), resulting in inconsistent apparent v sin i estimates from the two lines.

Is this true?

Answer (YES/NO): YES